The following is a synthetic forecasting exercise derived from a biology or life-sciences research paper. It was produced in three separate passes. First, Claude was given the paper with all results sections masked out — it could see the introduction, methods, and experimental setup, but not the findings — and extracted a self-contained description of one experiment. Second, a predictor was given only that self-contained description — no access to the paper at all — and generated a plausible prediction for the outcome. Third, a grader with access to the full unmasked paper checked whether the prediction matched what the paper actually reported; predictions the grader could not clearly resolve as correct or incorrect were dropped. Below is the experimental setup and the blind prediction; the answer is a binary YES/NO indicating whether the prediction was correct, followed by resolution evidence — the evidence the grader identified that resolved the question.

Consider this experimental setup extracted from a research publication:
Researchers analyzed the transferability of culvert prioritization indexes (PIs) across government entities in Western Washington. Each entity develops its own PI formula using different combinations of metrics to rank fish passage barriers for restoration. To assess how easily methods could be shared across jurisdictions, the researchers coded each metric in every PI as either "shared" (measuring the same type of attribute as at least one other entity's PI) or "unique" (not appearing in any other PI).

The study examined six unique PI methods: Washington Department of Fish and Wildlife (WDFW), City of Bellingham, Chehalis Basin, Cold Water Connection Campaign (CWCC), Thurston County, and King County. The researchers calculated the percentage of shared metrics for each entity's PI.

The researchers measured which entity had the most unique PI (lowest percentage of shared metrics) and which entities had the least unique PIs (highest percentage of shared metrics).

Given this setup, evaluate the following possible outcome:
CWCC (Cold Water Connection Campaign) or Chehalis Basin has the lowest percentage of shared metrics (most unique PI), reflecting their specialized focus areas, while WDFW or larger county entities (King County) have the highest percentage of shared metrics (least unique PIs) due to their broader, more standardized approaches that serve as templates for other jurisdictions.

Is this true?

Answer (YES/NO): NO